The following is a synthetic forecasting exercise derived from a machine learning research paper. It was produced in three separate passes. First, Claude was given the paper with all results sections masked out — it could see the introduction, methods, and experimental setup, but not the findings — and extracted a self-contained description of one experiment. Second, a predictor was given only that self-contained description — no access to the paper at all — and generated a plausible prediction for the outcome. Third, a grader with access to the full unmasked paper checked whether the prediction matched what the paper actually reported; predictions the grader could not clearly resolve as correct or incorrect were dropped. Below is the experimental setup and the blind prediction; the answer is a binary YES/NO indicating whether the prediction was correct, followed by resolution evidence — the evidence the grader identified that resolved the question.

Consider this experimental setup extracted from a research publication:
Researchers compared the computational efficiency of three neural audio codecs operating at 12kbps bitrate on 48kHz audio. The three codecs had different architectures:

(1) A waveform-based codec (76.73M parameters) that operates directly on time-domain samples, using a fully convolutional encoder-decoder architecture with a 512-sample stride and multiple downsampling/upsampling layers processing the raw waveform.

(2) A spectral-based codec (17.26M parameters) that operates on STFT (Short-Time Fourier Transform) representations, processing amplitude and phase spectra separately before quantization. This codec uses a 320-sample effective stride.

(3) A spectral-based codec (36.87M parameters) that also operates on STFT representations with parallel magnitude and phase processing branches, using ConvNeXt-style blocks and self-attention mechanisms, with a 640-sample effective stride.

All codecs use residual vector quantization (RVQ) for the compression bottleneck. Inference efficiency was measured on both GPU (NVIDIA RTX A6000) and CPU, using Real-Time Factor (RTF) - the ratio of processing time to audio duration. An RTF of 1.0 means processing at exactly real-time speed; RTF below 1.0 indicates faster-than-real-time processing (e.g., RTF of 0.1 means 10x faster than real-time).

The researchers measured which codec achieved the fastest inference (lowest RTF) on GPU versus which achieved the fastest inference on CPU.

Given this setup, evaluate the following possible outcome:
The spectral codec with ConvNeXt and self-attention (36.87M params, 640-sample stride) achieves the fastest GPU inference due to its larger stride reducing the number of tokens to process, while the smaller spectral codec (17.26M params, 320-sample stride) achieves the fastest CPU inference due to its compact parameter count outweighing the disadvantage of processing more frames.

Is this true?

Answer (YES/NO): YES